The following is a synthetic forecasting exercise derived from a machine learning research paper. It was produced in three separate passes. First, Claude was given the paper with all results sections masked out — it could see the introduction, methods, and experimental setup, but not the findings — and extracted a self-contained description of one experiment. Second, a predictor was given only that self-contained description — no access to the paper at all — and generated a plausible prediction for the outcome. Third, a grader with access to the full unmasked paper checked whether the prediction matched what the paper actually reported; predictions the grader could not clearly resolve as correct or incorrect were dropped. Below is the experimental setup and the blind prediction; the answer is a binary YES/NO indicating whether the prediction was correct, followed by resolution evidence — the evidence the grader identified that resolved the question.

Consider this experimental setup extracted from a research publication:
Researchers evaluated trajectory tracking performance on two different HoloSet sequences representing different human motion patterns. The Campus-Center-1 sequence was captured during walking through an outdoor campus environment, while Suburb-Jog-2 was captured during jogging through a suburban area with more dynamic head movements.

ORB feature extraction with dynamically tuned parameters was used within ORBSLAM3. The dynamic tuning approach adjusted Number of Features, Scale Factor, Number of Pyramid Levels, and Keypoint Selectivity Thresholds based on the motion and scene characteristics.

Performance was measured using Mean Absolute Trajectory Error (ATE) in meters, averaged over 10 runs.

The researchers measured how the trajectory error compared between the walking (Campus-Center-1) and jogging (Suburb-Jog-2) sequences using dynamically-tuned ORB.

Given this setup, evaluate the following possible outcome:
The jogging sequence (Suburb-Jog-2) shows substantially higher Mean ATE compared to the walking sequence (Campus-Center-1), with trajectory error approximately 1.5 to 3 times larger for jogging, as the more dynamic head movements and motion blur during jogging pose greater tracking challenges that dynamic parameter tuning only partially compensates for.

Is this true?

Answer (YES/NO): NO